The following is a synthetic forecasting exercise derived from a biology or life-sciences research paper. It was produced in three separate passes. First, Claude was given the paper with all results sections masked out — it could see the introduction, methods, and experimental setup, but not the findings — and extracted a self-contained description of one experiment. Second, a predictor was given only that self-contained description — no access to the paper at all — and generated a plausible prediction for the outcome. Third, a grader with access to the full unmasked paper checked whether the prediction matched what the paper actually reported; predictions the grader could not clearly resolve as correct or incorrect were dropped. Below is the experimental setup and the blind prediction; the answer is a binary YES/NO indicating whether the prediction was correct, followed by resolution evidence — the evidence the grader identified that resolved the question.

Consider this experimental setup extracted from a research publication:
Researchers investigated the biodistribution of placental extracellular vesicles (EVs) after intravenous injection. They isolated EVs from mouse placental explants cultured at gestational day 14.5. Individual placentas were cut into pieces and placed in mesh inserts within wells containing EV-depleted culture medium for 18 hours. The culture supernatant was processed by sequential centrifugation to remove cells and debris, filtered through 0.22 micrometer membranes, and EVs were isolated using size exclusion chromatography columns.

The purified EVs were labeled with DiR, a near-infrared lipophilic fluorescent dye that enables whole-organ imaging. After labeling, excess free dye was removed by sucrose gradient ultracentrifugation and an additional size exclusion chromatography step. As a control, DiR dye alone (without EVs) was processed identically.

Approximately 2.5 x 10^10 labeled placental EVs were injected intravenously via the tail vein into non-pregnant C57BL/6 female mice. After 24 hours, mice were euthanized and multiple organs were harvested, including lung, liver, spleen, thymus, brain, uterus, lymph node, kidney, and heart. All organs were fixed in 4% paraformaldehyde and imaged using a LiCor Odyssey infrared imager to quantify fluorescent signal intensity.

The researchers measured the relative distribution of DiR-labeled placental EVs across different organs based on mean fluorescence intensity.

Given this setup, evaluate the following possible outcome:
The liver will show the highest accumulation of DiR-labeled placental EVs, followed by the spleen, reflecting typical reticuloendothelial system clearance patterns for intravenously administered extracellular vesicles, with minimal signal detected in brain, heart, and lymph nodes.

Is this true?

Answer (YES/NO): NO